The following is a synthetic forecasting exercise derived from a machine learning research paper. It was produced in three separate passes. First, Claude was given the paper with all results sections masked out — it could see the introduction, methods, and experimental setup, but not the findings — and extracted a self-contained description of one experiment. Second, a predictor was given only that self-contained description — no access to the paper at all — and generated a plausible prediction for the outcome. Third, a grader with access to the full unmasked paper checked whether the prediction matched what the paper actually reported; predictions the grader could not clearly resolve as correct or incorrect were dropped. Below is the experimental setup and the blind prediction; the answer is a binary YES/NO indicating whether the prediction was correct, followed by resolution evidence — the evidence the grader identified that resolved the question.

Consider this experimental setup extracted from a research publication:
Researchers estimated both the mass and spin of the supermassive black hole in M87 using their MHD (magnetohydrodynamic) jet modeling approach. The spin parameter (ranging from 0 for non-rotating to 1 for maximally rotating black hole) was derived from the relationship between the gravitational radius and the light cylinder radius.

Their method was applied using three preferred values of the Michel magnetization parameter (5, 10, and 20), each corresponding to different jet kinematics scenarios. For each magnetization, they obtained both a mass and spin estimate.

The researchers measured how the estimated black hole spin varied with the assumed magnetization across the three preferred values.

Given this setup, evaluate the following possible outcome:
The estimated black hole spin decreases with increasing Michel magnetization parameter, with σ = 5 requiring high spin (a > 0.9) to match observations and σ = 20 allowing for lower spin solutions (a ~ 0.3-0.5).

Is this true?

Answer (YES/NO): NO